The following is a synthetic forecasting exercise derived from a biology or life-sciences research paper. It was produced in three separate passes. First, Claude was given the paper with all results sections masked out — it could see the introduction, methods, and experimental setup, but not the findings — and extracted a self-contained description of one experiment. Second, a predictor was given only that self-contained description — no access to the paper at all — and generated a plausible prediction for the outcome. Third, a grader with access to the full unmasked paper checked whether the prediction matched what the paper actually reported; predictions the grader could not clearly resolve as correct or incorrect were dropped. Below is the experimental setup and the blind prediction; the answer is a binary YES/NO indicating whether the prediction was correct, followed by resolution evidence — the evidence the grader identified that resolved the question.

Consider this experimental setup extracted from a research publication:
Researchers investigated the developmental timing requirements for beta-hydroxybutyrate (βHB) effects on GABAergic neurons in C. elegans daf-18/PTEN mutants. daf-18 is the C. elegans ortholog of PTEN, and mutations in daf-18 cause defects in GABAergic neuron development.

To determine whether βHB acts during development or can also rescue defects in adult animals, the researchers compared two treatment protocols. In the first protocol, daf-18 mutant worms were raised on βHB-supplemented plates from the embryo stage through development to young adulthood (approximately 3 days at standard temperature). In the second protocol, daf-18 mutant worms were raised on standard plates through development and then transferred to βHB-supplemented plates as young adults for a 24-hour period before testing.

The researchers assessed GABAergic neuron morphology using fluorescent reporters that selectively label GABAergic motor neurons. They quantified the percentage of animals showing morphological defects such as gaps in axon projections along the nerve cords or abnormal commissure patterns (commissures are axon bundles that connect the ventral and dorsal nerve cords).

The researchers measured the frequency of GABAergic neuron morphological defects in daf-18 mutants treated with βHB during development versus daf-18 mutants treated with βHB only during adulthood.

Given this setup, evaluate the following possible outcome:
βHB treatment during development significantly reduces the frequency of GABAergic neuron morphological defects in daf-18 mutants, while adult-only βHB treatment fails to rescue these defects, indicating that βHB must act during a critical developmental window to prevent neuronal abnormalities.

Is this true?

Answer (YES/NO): YES